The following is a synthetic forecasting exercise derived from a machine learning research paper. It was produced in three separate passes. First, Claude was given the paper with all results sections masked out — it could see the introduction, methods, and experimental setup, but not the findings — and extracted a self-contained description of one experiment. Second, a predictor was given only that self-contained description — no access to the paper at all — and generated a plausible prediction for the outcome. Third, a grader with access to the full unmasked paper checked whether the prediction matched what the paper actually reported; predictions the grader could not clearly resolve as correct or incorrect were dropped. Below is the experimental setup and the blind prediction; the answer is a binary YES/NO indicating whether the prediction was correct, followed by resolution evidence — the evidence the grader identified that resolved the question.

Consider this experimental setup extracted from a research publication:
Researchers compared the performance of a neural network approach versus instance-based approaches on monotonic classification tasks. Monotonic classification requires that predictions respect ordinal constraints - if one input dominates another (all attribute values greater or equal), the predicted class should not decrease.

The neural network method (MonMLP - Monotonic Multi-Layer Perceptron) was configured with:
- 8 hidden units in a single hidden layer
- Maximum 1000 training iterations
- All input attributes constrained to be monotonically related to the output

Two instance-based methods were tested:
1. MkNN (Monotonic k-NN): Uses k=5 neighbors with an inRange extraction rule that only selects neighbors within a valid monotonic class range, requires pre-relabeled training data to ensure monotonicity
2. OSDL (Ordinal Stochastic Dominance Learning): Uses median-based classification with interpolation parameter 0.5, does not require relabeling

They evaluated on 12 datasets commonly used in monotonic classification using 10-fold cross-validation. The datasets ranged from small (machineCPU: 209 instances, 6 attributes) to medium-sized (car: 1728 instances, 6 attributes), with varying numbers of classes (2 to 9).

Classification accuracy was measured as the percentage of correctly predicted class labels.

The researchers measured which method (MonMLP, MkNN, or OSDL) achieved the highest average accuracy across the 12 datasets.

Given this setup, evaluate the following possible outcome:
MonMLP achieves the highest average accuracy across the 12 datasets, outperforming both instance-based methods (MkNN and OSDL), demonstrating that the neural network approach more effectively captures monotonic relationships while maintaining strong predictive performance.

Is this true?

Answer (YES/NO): NO